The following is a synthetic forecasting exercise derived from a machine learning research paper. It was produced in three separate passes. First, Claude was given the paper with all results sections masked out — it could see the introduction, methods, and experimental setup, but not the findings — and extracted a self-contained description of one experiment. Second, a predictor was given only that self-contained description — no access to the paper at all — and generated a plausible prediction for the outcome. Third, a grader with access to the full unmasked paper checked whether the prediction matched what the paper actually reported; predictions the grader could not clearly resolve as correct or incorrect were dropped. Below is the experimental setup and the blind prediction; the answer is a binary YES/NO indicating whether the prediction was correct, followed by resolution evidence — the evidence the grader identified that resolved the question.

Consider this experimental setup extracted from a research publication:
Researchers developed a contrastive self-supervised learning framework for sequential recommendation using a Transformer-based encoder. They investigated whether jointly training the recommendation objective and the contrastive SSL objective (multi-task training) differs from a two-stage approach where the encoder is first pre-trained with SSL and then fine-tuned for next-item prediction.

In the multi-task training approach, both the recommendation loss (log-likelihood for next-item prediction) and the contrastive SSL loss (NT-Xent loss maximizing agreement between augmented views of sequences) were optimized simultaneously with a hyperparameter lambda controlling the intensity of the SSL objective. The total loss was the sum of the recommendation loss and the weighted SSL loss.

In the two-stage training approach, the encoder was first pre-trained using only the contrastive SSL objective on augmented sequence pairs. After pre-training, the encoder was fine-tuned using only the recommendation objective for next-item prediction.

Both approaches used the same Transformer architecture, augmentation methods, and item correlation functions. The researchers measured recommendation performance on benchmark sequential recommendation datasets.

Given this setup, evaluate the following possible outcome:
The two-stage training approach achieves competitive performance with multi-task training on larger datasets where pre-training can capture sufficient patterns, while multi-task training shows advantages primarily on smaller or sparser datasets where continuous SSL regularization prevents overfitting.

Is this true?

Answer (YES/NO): NO